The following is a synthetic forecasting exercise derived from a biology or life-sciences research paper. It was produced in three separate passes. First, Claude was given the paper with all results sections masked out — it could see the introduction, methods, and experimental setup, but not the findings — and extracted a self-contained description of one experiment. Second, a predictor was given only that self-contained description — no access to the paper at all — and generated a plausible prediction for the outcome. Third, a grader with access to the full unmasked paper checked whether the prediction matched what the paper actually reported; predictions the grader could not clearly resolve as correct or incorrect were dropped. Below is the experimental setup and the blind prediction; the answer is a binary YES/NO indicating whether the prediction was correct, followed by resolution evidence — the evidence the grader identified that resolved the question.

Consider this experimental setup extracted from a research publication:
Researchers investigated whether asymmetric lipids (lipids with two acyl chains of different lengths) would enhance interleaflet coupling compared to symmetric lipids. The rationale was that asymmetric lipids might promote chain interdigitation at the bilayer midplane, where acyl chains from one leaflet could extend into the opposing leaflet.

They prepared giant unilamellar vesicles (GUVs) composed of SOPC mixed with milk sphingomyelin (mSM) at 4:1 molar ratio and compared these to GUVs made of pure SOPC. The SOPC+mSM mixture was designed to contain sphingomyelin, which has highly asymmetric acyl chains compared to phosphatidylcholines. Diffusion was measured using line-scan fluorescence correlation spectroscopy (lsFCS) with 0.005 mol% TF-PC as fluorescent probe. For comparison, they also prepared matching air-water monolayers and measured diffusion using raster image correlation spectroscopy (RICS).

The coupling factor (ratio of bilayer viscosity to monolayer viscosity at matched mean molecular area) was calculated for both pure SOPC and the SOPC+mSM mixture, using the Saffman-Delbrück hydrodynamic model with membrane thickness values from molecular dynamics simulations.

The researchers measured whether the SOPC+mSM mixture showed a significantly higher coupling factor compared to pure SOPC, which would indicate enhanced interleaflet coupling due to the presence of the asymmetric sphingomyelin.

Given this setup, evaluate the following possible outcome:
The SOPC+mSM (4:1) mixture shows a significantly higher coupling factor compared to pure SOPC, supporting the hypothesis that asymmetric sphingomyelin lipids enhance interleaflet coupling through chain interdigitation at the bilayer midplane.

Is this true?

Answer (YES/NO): NO